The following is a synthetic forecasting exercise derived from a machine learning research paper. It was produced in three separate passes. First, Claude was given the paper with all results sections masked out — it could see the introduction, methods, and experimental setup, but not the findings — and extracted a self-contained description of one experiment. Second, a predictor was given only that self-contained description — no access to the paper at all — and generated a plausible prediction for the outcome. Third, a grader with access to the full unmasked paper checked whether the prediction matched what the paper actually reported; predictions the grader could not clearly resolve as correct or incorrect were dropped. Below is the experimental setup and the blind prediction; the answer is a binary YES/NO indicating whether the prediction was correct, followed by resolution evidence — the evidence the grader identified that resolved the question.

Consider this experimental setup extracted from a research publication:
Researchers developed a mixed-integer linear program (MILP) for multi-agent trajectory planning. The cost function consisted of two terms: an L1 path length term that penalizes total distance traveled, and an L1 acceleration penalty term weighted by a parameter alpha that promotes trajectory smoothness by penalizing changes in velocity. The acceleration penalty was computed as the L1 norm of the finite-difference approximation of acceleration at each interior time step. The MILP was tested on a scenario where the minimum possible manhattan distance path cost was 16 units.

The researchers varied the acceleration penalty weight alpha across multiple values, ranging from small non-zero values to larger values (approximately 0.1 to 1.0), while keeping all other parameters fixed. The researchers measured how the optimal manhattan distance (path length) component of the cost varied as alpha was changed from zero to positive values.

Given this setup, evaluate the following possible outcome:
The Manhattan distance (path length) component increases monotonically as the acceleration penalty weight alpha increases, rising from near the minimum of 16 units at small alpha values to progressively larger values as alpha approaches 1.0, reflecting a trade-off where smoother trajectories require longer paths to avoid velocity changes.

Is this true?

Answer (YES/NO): NO